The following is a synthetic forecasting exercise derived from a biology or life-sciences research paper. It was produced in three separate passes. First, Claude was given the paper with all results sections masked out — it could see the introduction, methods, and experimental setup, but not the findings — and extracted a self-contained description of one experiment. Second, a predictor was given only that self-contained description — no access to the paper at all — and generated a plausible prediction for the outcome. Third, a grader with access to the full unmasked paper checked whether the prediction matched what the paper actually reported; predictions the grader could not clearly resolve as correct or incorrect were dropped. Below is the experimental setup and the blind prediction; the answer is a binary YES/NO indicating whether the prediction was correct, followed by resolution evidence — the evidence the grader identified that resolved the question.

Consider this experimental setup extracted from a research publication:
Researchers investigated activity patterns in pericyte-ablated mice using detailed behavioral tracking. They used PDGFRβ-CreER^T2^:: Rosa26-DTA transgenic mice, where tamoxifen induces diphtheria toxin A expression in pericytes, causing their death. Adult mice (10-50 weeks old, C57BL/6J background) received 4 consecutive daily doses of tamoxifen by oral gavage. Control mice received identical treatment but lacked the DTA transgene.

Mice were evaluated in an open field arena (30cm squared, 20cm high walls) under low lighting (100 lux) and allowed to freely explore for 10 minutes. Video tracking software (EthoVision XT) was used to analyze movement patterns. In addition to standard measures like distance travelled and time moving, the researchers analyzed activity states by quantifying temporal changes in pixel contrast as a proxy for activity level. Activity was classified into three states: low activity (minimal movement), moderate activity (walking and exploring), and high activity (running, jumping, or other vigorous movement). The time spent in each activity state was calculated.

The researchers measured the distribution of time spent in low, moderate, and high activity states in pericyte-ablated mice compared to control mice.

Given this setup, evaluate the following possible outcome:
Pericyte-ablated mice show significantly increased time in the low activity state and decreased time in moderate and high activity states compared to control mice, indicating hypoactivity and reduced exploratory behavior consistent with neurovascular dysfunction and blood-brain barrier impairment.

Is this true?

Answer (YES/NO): YES